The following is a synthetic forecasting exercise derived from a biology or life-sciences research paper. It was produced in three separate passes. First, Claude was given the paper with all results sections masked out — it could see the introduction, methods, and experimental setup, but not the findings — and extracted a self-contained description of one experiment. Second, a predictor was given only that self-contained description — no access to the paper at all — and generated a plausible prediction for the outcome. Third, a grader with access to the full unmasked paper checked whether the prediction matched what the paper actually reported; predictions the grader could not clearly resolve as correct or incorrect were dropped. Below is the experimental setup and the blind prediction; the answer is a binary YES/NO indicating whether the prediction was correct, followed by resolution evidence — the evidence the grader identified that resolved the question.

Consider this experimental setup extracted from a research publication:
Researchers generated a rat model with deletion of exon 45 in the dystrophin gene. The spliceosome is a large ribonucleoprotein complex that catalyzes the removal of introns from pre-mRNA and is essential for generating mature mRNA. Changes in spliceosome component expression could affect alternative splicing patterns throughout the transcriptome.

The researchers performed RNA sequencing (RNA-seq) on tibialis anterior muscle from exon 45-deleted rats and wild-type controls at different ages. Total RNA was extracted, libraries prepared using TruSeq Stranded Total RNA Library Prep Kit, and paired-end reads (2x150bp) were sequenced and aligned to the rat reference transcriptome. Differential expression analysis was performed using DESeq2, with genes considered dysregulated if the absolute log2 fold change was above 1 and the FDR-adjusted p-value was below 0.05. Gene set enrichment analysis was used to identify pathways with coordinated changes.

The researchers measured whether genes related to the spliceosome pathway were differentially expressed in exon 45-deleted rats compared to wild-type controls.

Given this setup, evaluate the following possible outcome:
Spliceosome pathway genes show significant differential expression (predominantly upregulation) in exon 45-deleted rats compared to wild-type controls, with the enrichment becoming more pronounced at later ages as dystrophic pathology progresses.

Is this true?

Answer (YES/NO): NO